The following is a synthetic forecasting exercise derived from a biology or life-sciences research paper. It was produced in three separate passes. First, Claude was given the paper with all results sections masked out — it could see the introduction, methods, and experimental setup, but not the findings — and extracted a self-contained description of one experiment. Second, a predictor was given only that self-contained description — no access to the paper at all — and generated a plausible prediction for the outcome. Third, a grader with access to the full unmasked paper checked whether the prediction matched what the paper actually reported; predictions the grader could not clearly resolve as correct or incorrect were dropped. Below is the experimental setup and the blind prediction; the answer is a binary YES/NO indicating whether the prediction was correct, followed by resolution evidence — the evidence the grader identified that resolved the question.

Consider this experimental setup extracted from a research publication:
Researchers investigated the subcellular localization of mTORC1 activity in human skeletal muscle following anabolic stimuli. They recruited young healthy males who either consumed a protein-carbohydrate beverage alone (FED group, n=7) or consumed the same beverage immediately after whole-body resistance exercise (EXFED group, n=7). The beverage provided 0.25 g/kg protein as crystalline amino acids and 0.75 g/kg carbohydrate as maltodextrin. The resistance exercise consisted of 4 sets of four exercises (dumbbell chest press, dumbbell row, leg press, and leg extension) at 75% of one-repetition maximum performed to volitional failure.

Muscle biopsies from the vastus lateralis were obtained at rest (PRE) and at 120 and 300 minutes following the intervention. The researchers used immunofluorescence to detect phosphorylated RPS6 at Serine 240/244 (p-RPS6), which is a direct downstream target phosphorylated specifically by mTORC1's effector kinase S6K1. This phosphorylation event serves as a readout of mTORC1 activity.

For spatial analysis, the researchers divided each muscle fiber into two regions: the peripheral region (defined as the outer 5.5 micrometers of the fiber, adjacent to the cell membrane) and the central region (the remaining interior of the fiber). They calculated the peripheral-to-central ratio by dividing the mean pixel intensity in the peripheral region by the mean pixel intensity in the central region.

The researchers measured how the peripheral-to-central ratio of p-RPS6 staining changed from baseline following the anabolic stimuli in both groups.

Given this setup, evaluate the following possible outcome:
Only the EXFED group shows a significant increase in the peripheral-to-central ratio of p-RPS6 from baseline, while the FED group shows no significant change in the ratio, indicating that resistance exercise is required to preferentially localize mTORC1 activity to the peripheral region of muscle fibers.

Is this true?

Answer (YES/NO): NO